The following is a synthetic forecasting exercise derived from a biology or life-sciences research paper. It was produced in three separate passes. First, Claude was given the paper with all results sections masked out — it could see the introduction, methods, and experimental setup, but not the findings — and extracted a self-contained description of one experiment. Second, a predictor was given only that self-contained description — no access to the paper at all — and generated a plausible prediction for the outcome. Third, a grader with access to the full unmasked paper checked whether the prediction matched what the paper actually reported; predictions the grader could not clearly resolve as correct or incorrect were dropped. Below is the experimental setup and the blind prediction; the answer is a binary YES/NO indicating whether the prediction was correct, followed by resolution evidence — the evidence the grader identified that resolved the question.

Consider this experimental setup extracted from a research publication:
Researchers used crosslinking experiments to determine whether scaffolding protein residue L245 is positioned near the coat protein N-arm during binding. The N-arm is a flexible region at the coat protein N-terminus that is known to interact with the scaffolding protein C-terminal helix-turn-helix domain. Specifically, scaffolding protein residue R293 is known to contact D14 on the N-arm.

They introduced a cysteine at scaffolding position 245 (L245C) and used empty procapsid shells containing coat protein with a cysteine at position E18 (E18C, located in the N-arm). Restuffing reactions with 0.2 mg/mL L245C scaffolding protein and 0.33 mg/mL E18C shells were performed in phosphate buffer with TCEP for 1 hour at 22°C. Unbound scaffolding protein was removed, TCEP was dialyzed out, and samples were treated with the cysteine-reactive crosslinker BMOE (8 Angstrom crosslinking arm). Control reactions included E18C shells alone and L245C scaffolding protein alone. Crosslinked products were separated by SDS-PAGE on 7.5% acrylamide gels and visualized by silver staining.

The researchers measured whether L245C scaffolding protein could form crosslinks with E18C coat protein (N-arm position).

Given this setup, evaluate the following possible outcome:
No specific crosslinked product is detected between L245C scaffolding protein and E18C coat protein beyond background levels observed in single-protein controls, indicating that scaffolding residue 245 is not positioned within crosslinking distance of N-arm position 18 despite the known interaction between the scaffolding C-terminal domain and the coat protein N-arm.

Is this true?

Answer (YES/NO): NO